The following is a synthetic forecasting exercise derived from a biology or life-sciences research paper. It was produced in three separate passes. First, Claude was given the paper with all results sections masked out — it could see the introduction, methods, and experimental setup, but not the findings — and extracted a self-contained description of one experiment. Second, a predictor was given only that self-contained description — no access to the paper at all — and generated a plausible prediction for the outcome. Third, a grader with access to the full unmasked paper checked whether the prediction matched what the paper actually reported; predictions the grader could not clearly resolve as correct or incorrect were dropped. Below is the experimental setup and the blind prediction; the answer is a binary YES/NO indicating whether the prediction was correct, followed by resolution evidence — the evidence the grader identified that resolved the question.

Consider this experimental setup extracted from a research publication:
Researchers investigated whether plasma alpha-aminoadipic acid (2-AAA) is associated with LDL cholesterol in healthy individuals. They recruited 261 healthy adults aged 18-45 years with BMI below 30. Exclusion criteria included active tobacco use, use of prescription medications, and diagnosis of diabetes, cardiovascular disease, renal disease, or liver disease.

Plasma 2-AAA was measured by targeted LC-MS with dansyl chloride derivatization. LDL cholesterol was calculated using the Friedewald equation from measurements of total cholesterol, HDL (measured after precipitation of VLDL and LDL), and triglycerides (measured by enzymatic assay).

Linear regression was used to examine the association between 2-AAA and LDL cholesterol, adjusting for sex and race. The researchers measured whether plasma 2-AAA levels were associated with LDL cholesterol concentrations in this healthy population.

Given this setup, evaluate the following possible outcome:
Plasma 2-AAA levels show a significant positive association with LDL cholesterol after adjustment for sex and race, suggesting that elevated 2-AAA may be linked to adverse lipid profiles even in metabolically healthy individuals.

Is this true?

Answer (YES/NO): NO